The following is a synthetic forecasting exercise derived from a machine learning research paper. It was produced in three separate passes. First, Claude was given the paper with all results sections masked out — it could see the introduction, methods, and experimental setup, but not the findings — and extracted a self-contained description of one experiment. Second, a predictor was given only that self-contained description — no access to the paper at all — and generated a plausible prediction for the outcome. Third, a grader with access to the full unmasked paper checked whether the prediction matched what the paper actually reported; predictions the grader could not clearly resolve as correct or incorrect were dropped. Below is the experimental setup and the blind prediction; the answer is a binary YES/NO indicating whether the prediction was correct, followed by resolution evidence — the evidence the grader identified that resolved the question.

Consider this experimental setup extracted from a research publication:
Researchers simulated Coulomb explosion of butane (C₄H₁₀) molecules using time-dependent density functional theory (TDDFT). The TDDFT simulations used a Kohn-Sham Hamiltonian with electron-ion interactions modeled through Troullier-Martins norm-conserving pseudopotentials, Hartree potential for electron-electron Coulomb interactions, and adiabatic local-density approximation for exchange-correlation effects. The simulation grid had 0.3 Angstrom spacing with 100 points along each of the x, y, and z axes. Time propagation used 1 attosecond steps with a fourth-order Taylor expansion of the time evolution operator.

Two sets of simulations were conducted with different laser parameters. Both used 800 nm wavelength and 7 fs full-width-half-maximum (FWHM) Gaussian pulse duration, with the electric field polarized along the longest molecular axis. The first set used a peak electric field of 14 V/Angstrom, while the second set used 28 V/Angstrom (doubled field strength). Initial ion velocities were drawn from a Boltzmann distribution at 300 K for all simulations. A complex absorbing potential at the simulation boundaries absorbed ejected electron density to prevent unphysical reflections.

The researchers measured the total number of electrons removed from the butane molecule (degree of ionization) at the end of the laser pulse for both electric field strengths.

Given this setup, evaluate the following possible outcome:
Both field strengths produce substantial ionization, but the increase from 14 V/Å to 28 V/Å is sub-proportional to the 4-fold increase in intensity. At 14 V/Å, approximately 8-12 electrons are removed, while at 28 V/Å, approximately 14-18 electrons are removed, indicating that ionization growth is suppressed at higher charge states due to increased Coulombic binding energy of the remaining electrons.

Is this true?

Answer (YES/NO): NO